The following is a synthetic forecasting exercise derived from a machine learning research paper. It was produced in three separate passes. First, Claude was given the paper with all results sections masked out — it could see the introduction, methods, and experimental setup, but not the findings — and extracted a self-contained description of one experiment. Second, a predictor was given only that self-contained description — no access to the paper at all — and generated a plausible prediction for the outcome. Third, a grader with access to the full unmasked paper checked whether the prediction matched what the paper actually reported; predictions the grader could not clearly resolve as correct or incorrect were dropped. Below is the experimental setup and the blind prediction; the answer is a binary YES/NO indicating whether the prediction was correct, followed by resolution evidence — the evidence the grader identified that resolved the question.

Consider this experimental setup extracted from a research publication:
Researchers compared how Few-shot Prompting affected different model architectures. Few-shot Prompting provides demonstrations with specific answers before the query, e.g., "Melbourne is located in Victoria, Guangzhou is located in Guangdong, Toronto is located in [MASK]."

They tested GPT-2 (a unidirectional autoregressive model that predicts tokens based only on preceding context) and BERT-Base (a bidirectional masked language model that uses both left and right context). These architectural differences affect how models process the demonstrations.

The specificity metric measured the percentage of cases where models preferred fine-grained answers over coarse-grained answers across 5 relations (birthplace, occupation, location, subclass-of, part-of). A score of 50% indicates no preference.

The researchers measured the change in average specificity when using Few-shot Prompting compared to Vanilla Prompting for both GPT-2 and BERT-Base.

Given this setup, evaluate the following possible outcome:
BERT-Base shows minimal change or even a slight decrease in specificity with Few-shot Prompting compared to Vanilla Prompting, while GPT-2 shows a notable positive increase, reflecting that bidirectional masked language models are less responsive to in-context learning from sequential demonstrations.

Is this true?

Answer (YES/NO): YES